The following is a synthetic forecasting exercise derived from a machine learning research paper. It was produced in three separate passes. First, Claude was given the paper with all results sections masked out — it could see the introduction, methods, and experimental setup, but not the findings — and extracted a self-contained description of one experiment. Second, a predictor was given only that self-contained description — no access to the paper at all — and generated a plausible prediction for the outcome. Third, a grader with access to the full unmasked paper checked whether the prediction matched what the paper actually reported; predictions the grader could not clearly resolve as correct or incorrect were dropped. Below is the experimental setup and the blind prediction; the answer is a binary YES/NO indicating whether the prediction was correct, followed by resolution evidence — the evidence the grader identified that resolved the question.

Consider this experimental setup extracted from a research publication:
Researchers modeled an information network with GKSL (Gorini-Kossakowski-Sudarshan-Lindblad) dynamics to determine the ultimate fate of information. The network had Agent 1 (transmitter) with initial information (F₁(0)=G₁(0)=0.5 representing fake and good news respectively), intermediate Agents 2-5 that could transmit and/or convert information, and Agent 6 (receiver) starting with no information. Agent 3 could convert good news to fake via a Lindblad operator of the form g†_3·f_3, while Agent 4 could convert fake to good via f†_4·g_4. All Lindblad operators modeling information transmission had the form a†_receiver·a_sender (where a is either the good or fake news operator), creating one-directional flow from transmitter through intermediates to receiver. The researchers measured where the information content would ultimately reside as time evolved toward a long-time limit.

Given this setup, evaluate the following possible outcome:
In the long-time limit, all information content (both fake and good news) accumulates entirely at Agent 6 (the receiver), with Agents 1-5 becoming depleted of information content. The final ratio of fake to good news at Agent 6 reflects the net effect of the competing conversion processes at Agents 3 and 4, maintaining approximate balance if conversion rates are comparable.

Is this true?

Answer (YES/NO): YES